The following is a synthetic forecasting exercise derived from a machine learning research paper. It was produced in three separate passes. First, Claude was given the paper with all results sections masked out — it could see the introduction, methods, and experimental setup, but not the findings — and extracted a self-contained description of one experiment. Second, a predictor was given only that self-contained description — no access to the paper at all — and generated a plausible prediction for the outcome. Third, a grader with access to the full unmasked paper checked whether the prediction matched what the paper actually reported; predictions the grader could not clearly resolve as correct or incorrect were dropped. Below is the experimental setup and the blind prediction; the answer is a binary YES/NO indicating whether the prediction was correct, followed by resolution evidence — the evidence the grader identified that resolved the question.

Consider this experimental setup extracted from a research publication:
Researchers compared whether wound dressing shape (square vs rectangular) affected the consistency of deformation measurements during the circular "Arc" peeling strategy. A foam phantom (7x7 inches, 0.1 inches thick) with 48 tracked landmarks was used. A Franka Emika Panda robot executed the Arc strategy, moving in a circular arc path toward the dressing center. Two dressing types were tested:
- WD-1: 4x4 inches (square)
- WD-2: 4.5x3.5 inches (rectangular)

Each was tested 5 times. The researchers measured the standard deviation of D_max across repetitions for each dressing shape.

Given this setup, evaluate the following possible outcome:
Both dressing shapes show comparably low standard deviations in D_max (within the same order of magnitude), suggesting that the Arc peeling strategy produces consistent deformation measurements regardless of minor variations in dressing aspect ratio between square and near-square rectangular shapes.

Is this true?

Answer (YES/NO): YES